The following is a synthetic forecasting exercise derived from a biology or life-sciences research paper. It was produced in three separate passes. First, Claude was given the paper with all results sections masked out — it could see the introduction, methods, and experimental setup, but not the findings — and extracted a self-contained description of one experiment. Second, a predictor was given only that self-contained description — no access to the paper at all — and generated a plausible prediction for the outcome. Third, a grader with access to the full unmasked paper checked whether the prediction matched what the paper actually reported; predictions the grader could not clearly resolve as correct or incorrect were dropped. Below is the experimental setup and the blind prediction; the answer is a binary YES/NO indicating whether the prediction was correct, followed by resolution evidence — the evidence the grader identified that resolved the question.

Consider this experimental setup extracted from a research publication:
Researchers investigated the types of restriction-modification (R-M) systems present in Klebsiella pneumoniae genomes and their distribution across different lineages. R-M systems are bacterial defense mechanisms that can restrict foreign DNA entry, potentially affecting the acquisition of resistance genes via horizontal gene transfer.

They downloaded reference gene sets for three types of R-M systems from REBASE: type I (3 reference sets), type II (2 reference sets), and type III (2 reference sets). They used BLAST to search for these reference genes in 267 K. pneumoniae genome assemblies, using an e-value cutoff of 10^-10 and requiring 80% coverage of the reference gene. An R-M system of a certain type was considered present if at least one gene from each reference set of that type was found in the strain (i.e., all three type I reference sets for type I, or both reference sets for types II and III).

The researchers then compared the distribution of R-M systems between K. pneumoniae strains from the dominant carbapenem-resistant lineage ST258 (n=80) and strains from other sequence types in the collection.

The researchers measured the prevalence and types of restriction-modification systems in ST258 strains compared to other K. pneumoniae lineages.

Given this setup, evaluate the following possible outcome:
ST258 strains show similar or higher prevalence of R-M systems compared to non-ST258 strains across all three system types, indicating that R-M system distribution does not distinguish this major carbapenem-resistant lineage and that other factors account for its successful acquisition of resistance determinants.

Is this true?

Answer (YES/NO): NO